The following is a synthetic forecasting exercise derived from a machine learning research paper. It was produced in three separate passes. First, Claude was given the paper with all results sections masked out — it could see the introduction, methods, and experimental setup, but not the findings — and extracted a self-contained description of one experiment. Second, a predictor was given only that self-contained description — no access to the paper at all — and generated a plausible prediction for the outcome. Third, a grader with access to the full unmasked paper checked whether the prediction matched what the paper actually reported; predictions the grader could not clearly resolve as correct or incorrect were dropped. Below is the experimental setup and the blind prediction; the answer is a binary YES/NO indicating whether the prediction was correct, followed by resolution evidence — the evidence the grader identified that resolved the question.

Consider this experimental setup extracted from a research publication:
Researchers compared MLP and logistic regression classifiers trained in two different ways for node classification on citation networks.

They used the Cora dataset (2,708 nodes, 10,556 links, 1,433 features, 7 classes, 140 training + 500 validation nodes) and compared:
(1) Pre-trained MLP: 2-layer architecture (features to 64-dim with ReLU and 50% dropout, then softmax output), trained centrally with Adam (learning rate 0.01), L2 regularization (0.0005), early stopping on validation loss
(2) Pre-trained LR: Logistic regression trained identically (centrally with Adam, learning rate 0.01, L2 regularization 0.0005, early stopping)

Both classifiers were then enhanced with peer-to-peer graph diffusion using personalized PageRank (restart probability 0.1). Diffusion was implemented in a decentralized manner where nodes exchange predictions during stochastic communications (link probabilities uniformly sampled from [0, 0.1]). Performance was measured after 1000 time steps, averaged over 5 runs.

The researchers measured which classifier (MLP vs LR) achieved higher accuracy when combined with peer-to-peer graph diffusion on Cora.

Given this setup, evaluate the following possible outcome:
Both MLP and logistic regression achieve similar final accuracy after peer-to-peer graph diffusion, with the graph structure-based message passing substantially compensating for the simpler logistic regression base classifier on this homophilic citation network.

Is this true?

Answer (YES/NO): YES